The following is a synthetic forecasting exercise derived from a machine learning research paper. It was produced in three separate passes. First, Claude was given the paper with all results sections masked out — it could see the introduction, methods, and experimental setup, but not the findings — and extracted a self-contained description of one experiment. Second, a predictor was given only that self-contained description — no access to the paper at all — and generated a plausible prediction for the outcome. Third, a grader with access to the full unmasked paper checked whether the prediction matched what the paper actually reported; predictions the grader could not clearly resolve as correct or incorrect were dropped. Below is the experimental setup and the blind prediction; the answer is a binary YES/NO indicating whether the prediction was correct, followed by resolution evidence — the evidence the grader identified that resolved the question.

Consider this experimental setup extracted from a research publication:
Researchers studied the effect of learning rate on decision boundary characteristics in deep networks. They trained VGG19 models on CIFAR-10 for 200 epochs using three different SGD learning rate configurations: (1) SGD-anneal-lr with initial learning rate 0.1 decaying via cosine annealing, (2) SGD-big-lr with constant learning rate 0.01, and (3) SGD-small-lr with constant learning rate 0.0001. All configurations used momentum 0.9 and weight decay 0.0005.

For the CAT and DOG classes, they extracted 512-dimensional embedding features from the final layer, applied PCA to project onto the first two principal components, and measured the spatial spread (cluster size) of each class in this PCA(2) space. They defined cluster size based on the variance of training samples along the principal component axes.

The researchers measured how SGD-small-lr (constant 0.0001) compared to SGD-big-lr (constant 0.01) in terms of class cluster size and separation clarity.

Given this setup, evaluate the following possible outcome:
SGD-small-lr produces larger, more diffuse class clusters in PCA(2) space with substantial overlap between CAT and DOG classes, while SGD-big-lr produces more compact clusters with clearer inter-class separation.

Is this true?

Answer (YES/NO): NO